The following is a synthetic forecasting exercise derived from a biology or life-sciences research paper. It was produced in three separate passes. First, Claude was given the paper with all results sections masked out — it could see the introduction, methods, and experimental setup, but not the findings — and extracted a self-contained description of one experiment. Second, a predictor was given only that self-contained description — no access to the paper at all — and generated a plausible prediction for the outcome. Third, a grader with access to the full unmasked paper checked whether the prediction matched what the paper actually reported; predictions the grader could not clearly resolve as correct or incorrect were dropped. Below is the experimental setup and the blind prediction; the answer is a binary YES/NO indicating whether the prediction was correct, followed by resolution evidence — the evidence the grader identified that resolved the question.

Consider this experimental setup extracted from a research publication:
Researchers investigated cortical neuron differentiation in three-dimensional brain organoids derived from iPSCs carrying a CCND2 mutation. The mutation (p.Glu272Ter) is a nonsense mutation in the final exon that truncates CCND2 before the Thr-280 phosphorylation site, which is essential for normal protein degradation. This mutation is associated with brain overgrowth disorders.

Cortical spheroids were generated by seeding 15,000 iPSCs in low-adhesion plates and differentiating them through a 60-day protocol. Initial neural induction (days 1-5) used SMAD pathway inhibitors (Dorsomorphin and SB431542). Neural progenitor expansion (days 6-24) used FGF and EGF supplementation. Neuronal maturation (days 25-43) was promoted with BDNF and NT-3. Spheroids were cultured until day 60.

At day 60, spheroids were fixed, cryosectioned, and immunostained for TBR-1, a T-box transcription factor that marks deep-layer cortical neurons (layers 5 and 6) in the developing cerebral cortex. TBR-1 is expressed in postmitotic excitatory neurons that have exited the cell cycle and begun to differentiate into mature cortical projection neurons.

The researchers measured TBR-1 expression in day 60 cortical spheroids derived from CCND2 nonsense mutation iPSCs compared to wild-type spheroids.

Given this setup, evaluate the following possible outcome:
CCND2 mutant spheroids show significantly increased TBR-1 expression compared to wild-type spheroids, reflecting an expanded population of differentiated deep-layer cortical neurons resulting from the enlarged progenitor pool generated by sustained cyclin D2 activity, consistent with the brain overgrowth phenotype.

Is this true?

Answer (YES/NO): NO